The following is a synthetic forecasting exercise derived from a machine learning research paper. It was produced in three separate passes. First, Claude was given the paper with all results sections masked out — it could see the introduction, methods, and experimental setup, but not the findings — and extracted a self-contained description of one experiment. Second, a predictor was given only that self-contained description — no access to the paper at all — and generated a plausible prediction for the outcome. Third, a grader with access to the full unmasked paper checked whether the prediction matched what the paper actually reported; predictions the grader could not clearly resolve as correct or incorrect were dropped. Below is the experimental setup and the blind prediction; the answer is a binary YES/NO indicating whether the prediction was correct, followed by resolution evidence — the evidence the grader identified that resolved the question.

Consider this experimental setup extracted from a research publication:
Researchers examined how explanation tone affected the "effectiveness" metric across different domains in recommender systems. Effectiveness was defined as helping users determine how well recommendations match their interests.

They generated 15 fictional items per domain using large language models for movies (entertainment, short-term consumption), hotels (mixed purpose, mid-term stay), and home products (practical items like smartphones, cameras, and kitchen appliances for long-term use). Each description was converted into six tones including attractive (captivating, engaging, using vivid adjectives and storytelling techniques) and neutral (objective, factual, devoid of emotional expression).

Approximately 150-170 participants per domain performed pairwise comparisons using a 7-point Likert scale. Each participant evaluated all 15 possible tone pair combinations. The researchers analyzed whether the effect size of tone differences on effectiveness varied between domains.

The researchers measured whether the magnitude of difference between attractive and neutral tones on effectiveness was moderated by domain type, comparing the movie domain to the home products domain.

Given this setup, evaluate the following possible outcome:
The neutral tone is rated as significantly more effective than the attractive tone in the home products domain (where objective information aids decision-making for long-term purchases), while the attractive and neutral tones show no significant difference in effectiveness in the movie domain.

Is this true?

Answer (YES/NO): NO